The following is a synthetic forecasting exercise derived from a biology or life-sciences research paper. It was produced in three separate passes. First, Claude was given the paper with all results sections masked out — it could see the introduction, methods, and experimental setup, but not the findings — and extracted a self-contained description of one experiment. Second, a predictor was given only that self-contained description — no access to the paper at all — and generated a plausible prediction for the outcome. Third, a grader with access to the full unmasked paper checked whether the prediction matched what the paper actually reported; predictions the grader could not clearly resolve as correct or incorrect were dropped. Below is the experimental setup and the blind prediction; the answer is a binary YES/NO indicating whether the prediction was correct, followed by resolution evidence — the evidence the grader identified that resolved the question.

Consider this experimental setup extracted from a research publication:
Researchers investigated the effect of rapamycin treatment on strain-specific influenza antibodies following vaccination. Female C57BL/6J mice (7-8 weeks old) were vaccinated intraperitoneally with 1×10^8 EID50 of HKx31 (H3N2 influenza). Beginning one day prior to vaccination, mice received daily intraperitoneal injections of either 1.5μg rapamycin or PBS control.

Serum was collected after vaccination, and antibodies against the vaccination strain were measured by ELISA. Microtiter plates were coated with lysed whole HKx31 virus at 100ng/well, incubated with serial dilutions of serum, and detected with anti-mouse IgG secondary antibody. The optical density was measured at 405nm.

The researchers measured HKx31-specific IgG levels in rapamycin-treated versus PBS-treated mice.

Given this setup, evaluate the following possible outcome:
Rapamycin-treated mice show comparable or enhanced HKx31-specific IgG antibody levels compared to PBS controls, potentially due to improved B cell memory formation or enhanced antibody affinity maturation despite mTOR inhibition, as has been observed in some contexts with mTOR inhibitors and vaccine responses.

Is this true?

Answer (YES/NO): YES